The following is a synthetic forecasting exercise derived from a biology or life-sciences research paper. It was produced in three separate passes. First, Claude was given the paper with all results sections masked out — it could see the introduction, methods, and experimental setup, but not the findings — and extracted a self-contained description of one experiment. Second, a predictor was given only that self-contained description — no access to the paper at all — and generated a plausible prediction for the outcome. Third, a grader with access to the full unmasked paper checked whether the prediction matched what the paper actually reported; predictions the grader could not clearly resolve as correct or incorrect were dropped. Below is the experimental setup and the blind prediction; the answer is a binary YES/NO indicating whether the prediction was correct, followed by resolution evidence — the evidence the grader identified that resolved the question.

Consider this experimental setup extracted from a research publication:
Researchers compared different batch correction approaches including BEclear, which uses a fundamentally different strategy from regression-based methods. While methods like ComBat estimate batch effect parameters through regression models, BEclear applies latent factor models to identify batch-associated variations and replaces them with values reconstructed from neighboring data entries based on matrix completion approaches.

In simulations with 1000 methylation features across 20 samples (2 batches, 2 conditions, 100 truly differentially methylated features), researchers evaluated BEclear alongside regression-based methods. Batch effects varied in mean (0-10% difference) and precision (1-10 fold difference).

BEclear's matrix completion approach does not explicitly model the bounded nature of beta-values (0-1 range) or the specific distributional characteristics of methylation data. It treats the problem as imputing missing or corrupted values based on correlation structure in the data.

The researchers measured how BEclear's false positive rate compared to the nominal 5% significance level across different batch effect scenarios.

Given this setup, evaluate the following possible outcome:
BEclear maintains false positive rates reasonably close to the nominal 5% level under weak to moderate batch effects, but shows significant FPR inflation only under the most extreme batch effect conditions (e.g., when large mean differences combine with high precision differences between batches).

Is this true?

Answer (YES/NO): NO